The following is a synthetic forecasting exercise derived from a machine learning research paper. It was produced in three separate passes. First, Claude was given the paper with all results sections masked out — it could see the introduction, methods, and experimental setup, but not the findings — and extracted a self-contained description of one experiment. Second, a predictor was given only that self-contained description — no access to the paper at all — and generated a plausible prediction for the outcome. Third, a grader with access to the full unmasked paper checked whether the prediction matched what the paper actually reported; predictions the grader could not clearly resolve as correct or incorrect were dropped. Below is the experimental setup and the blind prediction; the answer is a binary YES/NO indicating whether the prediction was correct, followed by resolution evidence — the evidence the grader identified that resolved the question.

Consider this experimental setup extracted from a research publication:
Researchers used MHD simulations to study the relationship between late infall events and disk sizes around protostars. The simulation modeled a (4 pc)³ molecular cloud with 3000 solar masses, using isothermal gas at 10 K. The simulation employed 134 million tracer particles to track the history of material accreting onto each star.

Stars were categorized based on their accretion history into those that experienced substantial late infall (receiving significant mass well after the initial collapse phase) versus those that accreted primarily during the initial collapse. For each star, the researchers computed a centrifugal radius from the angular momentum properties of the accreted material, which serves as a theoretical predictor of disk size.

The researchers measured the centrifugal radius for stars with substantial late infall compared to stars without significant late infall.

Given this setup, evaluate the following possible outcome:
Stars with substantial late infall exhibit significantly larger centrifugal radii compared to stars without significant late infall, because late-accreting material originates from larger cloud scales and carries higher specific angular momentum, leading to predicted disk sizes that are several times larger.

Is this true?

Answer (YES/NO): YES